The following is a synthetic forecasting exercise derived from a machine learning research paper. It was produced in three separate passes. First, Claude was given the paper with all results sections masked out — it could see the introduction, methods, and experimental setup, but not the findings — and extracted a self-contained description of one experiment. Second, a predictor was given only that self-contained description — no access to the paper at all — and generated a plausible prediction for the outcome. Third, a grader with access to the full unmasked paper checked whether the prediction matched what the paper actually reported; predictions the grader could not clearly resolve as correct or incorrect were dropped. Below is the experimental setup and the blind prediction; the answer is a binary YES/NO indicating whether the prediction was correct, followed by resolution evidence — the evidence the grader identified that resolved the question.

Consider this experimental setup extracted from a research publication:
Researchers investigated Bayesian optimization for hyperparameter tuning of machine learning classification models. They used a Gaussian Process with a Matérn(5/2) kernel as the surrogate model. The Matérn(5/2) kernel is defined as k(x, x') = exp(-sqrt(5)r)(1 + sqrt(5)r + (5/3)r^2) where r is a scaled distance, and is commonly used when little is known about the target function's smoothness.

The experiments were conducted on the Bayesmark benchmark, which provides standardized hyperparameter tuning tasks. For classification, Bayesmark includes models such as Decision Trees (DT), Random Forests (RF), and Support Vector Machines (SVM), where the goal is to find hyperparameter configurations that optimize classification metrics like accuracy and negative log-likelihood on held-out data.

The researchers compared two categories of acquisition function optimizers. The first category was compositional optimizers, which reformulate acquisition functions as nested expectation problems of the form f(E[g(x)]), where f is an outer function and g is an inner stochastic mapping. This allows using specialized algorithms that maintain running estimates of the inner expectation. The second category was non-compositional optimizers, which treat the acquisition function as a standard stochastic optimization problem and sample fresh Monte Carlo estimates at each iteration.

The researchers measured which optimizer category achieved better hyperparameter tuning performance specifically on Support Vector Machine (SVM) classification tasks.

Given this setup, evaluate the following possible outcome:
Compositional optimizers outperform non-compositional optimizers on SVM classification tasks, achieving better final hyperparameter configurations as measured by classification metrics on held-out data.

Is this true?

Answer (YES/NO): NO